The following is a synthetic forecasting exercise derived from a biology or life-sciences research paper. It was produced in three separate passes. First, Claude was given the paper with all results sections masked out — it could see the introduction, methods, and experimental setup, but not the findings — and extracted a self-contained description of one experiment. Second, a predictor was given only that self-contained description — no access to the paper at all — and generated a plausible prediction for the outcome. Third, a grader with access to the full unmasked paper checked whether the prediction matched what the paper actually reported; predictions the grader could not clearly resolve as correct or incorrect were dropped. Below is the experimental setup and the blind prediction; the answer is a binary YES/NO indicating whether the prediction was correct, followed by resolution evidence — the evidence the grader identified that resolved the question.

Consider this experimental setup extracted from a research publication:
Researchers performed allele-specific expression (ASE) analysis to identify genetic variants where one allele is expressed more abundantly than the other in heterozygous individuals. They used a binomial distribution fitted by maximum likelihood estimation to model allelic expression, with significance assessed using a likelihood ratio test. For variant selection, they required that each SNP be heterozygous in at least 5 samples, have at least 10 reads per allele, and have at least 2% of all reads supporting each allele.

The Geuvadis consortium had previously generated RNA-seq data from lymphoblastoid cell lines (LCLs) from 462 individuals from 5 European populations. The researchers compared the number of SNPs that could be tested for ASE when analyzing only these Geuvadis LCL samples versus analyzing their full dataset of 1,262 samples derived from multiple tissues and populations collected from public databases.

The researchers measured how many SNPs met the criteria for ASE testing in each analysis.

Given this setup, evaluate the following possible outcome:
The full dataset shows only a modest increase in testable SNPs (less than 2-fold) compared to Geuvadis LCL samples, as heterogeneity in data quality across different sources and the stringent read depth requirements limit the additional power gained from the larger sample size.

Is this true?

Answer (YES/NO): NO